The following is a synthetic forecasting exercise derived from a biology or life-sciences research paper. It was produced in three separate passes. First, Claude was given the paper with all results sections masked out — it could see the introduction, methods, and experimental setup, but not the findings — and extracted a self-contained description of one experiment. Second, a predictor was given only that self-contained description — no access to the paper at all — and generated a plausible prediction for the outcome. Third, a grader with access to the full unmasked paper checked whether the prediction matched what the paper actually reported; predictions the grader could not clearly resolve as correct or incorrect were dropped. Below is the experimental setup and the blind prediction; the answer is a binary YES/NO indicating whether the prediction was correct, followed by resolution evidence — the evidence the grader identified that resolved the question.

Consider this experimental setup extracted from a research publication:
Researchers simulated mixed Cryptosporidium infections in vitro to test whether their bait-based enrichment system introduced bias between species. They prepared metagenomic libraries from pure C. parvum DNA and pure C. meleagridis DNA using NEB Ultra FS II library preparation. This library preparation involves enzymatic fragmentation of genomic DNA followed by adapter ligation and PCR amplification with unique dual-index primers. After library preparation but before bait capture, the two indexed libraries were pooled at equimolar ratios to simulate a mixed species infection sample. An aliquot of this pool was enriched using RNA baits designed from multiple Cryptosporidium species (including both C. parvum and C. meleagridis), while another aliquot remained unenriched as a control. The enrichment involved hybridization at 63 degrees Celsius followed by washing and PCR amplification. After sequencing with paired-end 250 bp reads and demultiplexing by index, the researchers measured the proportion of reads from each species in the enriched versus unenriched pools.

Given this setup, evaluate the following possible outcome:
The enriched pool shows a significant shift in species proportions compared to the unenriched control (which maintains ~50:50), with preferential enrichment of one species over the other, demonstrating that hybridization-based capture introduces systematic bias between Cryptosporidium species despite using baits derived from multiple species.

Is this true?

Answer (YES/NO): NO